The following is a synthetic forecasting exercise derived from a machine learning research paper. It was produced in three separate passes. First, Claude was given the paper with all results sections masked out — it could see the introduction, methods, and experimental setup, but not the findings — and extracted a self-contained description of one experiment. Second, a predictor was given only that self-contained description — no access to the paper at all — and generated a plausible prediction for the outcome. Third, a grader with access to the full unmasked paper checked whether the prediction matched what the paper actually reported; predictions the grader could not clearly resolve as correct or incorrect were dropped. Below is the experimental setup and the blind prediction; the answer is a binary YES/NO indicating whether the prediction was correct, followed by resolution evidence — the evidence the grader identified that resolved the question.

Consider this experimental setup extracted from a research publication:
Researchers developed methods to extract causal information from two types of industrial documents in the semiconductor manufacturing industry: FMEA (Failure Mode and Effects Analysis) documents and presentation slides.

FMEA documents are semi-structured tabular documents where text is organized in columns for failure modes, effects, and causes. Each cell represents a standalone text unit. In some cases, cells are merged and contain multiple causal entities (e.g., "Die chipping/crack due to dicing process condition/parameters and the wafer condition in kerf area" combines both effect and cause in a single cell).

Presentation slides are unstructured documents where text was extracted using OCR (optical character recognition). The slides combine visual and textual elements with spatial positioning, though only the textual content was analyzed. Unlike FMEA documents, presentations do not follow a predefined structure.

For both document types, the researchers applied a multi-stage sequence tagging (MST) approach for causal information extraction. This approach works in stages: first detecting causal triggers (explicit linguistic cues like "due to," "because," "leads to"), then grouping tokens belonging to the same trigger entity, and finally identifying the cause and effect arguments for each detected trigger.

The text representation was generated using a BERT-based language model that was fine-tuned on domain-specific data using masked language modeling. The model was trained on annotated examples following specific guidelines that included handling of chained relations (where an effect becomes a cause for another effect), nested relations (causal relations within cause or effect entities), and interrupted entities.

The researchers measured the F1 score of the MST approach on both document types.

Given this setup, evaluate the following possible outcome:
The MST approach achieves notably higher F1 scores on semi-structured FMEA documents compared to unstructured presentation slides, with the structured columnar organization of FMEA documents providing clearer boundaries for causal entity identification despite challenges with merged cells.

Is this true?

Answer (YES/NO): YES